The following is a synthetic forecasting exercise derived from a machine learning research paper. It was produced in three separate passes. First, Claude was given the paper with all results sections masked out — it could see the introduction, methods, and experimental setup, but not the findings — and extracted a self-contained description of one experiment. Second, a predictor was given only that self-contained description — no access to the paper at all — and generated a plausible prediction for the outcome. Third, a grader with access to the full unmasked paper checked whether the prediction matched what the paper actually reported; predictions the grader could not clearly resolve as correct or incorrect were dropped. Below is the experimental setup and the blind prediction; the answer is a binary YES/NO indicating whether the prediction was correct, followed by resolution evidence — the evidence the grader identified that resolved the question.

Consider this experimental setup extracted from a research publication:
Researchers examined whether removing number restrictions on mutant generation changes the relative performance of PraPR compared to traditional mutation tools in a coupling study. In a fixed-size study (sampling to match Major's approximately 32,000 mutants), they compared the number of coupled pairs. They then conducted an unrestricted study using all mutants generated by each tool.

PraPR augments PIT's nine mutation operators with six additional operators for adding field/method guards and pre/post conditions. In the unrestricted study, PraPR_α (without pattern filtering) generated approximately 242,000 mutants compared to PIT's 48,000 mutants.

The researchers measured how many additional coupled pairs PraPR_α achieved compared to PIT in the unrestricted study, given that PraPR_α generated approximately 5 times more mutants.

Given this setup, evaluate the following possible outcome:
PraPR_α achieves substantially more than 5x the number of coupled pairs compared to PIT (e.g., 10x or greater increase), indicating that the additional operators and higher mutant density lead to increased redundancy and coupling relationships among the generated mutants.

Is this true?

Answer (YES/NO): NO